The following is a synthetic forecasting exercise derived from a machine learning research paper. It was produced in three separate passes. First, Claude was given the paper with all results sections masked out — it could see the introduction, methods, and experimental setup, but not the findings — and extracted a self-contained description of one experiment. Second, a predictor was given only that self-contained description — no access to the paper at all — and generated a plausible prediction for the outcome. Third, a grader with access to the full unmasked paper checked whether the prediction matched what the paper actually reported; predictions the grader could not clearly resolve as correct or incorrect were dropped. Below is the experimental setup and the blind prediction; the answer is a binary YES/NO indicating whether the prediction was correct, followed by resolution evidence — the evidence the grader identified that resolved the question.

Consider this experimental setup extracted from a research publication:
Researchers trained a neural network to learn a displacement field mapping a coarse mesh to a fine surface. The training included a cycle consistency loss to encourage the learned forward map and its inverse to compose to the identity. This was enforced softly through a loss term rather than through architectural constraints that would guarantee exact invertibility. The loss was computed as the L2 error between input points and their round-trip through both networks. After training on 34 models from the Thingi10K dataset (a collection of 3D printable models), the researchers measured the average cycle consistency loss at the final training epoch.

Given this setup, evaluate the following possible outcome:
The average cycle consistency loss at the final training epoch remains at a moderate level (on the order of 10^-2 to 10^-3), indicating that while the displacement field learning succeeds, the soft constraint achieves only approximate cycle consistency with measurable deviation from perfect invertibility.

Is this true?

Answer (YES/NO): NO